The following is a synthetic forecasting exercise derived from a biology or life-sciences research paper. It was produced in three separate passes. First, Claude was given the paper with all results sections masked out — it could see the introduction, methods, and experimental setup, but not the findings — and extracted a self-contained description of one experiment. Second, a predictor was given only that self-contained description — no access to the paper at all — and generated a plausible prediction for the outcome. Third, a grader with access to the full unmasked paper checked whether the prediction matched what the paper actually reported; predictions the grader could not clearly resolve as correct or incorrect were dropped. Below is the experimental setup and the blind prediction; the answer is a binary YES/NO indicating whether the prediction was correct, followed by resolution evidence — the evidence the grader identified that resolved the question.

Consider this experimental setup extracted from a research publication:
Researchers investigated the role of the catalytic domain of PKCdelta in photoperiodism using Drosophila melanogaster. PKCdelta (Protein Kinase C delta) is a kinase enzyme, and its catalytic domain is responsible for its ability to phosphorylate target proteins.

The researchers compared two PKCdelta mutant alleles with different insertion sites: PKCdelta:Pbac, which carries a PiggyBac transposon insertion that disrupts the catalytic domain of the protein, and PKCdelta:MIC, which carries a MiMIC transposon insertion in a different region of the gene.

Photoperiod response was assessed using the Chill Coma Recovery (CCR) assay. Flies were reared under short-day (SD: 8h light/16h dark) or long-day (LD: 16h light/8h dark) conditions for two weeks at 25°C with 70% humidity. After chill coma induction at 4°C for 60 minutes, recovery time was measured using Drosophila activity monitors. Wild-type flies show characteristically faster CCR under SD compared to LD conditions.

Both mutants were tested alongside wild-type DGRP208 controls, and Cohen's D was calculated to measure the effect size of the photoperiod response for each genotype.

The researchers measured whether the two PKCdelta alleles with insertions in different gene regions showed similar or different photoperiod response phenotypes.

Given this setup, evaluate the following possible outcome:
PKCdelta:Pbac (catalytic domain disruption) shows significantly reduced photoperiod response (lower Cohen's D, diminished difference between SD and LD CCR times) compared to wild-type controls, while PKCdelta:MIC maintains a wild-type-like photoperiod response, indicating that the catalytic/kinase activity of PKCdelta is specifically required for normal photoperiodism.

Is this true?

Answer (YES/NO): NO